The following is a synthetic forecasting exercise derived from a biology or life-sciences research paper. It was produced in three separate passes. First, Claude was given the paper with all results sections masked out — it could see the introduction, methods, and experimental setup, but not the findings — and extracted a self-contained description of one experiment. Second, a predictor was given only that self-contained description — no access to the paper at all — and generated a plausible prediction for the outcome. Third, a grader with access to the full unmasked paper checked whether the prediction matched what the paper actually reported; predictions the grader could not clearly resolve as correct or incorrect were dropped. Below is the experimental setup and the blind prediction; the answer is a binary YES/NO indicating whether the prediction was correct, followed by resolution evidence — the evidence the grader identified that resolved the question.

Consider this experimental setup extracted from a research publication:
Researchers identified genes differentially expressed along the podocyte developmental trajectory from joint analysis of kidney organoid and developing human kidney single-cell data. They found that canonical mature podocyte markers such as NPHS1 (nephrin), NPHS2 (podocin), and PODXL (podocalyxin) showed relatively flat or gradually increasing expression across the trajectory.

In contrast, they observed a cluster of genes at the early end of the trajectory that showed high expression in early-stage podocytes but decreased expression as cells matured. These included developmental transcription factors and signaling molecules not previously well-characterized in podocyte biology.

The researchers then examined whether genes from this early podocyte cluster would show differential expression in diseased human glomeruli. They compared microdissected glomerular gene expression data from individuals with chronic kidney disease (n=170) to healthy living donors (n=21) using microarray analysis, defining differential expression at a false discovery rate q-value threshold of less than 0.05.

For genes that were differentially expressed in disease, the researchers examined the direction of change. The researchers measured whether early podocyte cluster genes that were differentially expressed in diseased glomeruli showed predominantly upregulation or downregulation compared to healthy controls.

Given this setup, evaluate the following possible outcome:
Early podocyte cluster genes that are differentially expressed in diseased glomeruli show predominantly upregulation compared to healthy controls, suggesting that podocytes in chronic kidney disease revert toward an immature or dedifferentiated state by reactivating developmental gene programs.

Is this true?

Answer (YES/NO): YES